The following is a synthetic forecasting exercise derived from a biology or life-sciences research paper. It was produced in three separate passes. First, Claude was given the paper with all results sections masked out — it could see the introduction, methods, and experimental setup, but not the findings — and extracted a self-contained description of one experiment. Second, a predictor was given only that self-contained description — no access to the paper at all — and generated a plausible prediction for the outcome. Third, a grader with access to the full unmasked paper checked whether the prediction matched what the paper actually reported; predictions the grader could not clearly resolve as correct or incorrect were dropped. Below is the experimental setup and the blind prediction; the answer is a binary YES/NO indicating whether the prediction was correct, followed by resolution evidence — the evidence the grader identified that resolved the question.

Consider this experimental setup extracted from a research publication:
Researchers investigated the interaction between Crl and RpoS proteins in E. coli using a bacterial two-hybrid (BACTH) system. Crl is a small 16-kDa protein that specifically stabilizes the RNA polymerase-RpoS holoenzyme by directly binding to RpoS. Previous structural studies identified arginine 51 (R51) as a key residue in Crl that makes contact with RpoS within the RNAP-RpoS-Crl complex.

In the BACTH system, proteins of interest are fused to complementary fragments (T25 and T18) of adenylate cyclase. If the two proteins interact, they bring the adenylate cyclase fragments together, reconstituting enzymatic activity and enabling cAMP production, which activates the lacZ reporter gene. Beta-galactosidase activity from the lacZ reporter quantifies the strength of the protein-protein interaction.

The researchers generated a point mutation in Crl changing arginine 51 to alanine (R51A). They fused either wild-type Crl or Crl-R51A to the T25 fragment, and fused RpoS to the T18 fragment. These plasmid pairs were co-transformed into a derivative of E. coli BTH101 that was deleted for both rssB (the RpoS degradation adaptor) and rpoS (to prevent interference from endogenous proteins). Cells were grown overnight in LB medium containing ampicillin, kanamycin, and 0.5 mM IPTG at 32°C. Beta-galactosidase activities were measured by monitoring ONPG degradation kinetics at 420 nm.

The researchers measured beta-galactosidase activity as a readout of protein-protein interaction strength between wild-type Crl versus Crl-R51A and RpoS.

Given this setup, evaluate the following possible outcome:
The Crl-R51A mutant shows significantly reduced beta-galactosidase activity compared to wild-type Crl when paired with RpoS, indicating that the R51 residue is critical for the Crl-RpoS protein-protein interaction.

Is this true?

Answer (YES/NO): YES